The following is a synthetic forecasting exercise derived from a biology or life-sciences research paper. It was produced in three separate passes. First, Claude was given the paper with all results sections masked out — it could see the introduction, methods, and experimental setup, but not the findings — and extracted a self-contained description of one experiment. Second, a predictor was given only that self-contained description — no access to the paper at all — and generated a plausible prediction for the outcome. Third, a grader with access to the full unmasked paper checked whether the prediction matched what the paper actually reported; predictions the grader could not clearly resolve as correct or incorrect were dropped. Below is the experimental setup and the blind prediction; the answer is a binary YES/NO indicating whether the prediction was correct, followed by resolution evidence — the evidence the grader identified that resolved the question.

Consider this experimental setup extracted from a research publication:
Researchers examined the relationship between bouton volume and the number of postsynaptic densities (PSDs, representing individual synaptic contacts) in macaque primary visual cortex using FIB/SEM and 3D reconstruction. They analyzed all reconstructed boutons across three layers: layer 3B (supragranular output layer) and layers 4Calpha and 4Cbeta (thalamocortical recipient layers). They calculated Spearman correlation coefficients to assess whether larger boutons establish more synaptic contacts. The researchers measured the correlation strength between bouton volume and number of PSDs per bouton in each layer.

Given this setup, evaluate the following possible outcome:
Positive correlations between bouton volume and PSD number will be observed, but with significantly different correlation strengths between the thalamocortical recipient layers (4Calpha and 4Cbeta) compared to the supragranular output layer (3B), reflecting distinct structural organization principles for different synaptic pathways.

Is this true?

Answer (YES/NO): NO